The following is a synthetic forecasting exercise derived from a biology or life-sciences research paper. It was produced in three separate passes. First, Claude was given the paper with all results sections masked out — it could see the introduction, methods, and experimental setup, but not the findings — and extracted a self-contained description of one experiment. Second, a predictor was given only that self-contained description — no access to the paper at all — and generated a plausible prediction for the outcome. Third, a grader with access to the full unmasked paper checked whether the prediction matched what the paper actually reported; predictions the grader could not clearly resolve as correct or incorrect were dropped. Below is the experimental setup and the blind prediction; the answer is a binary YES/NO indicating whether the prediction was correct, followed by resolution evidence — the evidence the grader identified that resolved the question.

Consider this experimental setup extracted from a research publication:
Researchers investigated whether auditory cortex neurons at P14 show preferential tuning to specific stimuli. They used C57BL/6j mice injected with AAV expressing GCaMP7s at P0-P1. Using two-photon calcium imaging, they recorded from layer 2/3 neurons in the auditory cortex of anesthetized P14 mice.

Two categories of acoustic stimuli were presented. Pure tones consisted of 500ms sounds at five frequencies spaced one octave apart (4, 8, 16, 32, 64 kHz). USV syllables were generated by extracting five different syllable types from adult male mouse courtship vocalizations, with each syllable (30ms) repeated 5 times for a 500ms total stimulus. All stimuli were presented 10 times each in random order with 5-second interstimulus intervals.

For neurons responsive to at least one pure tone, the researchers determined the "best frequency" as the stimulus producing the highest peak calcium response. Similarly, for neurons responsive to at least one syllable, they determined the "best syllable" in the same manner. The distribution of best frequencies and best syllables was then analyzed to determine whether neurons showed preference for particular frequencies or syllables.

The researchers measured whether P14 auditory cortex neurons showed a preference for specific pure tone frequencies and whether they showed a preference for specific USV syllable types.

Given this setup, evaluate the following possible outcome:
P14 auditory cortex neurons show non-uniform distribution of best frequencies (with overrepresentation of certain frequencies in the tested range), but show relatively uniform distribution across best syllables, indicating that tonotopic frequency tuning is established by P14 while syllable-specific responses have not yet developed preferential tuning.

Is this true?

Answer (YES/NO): YES